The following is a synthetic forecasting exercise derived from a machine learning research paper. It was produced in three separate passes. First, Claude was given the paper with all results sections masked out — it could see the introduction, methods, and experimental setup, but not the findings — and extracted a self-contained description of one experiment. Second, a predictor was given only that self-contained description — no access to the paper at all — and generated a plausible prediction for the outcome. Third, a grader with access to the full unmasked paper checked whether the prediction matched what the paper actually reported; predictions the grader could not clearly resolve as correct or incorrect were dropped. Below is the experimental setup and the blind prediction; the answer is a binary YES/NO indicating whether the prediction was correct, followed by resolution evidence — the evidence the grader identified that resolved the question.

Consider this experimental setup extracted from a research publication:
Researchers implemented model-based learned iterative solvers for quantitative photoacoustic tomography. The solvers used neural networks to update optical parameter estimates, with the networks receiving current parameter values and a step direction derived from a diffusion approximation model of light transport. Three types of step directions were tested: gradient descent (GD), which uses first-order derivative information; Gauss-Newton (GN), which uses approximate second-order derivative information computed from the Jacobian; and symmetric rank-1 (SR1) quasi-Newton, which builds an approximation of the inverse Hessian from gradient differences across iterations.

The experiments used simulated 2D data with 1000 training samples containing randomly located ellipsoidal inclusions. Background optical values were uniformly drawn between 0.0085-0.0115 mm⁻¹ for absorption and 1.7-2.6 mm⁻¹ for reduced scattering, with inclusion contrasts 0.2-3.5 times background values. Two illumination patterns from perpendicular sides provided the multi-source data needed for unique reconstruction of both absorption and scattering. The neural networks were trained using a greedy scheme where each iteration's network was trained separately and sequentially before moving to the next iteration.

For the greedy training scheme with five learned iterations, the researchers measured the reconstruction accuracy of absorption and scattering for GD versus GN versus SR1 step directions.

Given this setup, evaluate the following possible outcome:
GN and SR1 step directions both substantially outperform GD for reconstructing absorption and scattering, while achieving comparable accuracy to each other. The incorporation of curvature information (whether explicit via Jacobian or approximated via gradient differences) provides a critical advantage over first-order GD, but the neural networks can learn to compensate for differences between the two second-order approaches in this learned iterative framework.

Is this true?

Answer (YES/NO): NO